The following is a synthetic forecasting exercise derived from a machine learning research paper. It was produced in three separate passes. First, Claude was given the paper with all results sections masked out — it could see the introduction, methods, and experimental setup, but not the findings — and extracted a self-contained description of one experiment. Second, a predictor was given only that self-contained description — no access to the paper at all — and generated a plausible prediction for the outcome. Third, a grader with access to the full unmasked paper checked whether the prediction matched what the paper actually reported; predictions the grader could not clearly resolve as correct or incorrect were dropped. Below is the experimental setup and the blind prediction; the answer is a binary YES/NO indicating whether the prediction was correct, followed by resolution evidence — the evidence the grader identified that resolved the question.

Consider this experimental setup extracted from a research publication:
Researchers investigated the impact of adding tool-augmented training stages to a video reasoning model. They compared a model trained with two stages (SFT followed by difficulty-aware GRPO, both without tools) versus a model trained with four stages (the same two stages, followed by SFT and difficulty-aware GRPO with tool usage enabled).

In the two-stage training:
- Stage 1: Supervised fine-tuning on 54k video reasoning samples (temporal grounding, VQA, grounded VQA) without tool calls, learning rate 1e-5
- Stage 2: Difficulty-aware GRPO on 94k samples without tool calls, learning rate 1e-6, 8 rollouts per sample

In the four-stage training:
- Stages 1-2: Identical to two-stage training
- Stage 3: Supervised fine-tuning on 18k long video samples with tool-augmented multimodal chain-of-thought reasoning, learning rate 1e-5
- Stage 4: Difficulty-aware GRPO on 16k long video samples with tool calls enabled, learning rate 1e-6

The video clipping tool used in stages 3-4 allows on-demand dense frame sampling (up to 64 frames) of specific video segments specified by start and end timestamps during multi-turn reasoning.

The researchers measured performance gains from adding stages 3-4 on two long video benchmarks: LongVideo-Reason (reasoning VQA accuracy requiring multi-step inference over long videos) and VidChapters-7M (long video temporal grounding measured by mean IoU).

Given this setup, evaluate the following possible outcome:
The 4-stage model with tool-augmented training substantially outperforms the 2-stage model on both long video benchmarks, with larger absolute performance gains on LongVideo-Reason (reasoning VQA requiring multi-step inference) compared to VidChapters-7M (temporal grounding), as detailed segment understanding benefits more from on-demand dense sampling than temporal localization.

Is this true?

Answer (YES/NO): YES